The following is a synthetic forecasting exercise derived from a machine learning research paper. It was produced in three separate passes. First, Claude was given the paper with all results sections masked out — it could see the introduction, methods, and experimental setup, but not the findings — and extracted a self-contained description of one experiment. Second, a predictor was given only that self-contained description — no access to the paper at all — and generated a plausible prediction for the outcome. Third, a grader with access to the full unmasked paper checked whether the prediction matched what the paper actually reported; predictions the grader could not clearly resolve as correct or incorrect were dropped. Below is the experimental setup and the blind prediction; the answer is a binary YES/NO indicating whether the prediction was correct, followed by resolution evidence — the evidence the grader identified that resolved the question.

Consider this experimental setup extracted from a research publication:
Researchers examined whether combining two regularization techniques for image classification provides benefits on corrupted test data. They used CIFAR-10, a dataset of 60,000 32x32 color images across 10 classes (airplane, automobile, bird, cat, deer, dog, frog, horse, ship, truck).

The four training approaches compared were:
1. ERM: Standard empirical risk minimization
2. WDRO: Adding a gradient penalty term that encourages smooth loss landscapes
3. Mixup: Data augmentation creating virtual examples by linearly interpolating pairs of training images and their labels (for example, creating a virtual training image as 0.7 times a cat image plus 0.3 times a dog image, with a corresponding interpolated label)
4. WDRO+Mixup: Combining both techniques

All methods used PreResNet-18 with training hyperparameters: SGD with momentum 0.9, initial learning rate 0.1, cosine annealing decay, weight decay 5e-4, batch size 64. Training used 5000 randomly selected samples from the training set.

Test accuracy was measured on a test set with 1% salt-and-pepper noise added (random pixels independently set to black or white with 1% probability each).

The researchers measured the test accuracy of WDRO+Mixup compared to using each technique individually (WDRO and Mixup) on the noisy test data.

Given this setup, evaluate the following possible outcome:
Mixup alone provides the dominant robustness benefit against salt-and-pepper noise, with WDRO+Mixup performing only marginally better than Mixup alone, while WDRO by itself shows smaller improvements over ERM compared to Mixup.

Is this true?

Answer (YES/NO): NO